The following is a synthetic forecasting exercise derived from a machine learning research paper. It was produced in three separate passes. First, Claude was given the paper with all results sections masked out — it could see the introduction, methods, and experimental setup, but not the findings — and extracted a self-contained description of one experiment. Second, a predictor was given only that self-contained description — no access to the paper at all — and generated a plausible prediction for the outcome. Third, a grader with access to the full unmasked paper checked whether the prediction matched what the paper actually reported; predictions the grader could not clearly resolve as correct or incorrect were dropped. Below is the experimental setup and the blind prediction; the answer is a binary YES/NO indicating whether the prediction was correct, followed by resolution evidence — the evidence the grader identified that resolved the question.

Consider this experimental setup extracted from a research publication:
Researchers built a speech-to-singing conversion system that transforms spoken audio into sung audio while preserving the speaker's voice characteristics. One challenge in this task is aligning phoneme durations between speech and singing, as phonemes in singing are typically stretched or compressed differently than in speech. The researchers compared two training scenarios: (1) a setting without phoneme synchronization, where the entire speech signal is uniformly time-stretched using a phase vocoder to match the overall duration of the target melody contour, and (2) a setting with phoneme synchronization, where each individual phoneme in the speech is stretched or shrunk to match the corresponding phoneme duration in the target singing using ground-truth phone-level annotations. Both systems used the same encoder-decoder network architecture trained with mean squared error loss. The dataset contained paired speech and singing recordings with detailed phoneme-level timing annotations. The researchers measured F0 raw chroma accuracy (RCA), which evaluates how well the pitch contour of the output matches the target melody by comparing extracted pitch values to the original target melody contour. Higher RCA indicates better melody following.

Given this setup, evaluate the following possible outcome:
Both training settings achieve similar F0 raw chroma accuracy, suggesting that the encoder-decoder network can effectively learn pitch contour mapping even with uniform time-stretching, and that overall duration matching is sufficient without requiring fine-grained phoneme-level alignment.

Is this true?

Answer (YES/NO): YES